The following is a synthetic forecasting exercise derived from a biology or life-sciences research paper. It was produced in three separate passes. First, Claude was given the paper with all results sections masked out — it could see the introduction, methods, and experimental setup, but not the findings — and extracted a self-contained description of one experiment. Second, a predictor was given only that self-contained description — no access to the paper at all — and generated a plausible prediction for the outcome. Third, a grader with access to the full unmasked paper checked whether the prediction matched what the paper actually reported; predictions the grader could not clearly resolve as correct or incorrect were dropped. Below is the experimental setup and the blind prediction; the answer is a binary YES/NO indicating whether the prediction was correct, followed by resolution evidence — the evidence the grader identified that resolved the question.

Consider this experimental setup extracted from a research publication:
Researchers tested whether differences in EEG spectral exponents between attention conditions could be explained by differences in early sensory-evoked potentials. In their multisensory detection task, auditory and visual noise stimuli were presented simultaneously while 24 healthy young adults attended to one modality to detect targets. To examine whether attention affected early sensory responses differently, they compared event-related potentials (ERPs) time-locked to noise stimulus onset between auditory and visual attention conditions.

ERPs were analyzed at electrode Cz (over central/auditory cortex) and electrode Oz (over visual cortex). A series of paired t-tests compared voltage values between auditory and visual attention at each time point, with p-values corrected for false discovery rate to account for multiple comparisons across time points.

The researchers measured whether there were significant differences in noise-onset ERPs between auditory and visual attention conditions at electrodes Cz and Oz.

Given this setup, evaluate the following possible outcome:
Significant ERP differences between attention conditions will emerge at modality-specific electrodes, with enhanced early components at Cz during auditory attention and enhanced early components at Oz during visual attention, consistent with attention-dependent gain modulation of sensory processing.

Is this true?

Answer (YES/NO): NO